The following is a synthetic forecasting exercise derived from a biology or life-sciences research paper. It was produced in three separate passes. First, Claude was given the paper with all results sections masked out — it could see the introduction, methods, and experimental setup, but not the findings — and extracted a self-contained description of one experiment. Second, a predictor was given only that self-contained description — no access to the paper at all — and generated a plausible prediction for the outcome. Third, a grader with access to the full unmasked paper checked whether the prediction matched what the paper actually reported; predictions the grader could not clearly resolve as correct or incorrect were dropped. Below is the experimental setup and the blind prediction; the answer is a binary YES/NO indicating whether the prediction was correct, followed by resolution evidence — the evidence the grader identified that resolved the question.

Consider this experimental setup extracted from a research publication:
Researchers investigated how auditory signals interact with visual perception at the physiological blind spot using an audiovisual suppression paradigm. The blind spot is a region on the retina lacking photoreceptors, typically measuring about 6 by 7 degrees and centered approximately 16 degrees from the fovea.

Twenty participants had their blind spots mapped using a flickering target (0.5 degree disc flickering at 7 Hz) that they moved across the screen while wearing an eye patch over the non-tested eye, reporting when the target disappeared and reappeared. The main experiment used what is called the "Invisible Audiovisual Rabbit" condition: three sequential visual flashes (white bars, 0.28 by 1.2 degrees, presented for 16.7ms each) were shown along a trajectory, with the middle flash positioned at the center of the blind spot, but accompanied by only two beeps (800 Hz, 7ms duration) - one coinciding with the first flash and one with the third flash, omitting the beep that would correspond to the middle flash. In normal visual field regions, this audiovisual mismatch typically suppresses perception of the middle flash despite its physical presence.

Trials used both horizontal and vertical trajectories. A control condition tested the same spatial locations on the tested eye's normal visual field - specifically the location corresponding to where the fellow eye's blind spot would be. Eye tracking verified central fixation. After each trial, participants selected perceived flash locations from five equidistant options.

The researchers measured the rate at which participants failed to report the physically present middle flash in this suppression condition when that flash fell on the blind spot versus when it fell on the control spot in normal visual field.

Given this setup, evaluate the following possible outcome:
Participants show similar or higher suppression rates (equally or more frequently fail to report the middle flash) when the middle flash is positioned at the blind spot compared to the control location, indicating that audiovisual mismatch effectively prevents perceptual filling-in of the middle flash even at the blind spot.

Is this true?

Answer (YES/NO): YES